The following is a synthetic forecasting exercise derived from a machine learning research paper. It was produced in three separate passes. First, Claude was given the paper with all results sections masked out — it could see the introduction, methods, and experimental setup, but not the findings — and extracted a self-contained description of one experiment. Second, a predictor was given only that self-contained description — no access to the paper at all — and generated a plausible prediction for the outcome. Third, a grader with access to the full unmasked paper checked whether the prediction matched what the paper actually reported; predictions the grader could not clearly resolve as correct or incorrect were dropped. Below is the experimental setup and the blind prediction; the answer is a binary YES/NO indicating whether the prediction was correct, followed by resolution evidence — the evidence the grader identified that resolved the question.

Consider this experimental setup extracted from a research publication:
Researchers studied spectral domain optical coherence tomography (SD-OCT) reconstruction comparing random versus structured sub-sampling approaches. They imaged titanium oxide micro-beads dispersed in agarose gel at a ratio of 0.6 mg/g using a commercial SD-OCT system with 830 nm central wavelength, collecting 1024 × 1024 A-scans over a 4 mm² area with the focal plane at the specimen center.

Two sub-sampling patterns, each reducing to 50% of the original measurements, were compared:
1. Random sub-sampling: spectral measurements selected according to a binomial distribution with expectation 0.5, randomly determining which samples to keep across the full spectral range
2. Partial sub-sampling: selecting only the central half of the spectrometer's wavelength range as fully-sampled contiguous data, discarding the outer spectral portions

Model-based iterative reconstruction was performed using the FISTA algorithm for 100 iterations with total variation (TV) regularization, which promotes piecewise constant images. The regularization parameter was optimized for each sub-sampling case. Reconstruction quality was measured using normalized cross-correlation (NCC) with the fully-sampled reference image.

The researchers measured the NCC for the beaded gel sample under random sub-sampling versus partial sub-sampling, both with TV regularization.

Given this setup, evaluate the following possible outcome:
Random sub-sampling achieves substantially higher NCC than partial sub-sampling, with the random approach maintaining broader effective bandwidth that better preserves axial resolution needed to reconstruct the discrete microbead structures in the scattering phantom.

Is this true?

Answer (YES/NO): YES